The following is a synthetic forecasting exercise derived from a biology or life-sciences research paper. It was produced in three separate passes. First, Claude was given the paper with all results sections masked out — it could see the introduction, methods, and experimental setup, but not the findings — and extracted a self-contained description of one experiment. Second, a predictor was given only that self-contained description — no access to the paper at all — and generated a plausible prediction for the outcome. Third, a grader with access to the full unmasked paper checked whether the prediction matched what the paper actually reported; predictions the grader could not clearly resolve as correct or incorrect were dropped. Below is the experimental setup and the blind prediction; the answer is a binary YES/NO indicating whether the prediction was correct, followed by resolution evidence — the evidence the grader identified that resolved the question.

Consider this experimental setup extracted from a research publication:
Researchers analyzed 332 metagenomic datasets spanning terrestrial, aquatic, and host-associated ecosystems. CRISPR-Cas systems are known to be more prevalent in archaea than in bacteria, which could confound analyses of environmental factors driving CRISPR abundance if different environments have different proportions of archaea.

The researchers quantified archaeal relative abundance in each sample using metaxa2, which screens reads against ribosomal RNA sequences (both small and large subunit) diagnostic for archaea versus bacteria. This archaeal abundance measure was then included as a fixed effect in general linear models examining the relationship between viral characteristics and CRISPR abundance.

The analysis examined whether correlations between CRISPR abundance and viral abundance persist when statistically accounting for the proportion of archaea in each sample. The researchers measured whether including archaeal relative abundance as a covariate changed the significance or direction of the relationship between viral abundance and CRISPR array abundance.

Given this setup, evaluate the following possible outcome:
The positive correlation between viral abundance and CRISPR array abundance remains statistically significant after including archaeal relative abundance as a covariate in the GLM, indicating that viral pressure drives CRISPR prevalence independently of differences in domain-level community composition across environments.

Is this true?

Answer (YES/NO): YES